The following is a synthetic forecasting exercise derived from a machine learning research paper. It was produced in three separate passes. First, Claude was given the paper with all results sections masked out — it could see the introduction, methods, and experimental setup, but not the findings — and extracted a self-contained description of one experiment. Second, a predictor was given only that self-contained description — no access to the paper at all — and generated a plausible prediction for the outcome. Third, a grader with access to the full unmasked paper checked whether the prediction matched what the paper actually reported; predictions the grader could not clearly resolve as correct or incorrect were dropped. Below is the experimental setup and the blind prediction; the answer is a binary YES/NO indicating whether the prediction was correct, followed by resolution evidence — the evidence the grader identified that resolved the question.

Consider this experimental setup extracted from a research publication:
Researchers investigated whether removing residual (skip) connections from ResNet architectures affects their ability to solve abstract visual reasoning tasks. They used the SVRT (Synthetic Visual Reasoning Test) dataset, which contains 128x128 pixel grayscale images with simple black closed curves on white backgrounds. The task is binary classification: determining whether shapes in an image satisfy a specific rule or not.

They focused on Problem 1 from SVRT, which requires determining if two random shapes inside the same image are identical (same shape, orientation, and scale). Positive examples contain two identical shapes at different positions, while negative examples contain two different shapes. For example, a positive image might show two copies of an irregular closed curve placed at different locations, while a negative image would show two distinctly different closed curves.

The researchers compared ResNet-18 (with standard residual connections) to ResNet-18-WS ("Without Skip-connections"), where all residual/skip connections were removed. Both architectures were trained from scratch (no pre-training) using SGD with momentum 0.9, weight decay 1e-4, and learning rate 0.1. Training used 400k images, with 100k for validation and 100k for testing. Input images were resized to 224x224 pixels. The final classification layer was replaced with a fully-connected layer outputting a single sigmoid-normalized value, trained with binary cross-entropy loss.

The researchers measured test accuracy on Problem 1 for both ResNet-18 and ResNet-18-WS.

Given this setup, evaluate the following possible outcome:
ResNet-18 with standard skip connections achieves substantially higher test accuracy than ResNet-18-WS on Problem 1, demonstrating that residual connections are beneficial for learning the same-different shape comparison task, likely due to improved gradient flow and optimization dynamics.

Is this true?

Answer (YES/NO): NO